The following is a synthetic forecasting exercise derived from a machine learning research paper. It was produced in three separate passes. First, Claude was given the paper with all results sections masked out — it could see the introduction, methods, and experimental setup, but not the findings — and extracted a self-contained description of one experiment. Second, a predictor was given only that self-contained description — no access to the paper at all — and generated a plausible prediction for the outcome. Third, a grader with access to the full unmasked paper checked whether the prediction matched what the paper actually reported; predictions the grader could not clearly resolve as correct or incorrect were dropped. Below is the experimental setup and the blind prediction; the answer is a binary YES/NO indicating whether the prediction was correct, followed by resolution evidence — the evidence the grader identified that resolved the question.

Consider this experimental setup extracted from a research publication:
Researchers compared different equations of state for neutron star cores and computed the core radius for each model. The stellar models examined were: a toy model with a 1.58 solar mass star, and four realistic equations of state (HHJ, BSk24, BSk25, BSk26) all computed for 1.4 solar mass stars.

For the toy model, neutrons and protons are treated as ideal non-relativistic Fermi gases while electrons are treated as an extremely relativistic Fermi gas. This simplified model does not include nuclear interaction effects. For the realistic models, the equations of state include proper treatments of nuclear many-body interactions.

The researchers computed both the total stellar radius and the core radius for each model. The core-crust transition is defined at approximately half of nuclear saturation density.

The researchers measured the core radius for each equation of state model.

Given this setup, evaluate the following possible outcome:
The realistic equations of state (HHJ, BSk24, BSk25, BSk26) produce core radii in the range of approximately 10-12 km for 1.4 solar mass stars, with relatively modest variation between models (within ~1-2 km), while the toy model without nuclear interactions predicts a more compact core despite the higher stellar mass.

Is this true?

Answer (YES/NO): YES